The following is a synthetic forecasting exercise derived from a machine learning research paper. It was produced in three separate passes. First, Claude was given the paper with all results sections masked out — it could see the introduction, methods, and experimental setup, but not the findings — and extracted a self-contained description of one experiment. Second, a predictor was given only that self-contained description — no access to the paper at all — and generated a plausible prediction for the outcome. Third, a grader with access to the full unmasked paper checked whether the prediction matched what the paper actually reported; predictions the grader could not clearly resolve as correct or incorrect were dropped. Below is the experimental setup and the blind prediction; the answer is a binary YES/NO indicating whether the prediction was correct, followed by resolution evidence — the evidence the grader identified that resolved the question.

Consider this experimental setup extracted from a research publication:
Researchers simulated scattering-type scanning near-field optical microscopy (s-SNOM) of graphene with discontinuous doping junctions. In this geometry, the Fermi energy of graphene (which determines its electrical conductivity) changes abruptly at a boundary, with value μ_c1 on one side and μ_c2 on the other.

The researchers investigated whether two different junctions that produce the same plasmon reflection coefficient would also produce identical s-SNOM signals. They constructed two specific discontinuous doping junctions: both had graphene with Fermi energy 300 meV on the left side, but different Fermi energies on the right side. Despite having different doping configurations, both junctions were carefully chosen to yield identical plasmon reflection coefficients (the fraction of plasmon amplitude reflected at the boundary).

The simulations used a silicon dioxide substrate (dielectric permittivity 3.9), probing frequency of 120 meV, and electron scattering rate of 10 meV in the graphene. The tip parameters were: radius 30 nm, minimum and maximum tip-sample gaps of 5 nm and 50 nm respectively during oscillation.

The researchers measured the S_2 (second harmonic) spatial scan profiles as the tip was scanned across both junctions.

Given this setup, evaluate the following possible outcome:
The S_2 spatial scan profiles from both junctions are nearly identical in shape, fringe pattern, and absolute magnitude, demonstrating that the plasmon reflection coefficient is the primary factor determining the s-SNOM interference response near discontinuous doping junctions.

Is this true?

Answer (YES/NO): YES